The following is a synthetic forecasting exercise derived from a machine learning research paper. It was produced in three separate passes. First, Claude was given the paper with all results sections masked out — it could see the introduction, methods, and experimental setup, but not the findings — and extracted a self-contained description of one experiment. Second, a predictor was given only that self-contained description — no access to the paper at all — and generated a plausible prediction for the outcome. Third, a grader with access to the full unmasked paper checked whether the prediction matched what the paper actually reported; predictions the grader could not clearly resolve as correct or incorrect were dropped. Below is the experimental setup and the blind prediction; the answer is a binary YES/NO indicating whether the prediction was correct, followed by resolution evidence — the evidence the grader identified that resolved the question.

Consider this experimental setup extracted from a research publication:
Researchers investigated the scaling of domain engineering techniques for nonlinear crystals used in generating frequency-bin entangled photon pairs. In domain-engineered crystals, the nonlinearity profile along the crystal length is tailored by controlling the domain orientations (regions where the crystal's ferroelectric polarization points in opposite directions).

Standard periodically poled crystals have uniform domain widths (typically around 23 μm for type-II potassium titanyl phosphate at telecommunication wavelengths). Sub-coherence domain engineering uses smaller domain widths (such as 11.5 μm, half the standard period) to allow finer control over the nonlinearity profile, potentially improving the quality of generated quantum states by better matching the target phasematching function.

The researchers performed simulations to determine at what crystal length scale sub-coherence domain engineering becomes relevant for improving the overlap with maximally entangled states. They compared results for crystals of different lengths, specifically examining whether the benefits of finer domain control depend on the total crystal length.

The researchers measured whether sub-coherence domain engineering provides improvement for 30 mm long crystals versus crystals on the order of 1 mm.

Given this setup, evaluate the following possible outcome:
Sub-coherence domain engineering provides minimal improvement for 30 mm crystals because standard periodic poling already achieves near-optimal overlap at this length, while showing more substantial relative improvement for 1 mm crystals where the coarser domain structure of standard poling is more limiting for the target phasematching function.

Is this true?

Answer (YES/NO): NO